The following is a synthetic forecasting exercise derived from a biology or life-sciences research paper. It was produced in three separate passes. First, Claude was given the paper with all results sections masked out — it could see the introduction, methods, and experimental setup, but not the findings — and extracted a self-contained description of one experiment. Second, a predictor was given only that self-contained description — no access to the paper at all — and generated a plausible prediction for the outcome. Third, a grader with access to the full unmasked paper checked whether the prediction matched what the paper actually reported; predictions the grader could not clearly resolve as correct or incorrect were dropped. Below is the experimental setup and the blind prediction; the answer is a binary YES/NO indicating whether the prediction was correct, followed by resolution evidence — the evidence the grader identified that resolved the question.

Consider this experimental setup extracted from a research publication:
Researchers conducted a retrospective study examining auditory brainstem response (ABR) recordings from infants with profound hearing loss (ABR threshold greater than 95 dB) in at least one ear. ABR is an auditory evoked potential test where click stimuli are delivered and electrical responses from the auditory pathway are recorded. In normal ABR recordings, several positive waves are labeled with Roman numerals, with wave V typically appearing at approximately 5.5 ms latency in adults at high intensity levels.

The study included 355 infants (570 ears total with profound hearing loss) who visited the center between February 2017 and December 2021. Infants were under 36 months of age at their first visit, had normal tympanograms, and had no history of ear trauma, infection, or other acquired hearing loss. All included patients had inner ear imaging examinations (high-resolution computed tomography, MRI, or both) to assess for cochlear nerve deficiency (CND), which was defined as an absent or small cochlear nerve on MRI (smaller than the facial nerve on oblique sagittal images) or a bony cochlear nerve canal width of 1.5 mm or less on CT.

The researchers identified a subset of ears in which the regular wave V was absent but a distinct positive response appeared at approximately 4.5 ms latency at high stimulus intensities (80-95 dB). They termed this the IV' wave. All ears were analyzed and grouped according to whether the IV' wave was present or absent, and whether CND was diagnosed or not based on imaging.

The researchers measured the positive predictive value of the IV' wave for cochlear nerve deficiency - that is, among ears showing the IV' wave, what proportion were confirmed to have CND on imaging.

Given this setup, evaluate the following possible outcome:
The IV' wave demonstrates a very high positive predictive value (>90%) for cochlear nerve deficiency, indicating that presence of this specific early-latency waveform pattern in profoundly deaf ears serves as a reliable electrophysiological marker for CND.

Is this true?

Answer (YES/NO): YES